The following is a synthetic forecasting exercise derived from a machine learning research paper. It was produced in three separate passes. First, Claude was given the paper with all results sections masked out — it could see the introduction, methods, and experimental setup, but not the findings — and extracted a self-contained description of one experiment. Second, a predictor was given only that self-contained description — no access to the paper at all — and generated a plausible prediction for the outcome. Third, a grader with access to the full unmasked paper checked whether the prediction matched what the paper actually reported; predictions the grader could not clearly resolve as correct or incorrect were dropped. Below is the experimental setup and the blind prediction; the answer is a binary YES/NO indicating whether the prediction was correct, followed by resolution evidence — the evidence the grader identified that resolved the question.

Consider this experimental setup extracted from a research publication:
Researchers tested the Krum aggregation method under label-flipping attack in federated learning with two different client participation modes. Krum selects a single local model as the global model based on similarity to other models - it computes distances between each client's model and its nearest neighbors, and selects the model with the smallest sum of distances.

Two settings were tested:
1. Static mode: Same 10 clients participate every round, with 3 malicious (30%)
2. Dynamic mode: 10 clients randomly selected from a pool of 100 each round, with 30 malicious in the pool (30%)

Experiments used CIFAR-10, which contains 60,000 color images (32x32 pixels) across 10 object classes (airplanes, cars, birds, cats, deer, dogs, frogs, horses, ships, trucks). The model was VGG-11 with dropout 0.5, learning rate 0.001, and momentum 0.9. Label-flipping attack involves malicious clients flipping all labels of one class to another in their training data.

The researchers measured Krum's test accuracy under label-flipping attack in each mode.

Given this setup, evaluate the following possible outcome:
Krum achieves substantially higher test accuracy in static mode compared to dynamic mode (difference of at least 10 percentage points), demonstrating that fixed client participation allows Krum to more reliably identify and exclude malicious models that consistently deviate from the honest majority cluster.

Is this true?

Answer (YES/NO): NO